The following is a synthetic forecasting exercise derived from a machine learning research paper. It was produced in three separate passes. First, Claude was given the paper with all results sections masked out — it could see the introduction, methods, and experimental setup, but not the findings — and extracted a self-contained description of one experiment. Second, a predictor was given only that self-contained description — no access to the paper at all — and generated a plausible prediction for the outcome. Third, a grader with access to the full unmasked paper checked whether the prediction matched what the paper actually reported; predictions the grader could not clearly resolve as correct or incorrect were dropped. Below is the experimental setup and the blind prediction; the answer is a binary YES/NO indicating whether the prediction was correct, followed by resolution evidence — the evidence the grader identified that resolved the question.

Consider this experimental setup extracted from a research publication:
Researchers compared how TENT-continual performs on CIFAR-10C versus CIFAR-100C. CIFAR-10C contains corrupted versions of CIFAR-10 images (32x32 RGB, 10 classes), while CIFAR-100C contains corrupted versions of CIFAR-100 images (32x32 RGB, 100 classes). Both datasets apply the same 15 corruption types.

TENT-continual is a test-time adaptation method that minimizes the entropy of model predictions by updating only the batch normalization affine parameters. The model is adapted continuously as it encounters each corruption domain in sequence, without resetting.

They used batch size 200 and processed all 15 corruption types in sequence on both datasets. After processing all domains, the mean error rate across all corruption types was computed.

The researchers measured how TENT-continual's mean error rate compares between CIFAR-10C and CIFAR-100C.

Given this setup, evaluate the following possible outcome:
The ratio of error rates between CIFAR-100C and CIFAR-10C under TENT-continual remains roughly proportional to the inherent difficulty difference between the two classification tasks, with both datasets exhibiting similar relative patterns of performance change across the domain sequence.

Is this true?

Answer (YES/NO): NO